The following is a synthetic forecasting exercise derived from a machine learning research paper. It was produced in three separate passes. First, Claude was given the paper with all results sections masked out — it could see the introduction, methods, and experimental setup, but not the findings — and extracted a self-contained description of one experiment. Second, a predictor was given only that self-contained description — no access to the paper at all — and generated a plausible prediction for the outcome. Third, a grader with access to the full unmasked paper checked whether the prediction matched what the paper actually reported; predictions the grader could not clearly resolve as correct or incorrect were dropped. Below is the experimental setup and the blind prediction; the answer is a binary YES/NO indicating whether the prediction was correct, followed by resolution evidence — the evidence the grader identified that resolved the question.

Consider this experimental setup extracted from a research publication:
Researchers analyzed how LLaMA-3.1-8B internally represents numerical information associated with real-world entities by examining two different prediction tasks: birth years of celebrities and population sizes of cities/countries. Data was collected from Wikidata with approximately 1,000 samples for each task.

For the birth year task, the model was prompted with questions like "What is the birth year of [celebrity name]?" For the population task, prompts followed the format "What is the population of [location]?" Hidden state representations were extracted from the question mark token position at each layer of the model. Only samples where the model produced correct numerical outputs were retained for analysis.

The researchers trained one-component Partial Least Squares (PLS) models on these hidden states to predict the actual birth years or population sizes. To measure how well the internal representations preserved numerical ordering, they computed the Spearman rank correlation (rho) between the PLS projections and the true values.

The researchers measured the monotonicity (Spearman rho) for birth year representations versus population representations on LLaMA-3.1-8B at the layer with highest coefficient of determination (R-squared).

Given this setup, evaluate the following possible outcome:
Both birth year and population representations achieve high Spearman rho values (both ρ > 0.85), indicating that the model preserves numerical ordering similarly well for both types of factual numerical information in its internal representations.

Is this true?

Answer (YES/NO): NO